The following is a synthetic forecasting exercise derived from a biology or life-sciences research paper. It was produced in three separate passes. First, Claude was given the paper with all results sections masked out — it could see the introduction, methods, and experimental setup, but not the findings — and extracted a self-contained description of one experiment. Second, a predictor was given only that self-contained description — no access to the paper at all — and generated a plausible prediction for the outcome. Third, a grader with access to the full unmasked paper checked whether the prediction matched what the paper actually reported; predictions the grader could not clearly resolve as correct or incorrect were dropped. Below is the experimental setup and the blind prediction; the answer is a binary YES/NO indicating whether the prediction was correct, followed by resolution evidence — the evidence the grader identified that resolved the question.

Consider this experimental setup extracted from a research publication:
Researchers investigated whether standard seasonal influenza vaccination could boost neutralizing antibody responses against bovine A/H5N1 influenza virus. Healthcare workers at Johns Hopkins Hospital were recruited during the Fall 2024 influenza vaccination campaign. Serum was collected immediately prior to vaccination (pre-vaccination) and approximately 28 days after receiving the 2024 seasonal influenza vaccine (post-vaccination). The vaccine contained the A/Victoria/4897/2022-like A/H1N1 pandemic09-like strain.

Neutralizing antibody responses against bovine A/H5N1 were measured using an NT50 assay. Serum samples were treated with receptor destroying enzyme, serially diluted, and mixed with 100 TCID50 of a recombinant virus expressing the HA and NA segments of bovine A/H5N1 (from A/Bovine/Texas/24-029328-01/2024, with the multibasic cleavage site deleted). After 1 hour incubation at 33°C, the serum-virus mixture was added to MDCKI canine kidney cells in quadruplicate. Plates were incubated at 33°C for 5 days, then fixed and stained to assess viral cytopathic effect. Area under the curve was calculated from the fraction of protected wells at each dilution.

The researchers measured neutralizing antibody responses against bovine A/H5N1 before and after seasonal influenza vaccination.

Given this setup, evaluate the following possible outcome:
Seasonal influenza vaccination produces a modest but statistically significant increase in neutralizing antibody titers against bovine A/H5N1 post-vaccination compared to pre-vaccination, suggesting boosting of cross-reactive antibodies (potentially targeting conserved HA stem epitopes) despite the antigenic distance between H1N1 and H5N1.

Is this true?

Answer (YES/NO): NO